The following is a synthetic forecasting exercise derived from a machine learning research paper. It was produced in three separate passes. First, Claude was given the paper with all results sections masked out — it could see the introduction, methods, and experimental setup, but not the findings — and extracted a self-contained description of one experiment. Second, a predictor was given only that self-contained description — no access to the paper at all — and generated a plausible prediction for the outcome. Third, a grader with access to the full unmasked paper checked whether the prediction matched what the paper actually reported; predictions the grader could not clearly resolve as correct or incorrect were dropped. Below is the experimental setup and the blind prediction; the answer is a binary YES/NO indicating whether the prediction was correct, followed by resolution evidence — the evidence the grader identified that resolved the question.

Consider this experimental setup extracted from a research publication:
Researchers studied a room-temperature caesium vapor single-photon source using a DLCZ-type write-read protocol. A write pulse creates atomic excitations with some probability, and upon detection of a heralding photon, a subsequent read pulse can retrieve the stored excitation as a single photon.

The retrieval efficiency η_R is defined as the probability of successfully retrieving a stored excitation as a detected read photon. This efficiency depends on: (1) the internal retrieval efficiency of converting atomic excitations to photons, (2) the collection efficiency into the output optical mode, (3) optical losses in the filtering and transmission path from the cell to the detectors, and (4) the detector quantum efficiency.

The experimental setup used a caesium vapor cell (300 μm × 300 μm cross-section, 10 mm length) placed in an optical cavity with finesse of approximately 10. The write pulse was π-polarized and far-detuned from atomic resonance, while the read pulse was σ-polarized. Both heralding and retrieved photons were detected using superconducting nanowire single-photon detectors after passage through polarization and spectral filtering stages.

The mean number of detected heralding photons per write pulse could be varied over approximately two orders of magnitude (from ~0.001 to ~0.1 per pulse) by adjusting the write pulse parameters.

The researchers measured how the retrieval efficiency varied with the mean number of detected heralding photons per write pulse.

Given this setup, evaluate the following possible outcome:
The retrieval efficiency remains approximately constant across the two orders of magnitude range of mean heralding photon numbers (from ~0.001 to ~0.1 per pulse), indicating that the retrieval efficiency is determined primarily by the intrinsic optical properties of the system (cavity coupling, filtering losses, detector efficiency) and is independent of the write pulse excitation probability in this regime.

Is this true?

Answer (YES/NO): NO